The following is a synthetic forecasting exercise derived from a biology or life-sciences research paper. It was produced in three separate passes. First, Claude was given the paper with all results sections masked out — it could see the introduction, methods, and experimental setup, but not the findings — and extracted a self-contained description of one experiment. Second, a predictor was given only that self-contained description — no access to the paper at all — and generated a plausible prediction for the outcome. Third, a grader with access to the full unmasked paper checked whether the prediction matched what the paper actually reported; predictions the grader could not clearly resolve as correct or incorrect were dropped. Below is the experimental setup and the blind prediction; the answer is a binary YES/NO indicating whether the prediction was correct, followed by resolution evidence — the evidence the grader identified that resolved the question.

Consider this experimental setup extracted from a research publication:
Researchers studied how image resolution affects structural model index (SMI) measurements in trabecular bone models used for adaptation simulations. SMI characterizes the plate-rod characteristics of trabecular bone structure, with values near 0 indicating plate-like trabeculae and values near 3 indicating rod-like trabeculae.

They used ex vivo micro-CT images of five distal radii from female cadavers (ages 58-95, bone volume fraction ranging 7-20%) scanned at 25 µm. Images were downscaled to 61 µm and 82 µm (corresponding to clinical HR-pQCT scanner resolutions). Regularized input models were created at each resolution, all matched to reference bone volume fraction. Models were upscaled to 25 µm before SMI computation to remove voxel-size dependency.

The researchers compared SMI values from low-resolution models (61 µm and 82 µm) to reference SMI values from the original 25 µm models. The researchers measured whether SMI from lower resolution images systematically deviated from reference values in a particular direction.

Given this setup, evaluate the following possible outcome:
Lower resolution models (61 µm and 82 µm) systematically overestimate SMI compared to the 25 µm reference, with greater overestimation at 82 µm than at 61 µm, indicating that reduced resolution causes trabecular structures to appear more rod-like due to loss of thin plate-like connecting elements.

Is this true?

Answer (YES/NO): NO